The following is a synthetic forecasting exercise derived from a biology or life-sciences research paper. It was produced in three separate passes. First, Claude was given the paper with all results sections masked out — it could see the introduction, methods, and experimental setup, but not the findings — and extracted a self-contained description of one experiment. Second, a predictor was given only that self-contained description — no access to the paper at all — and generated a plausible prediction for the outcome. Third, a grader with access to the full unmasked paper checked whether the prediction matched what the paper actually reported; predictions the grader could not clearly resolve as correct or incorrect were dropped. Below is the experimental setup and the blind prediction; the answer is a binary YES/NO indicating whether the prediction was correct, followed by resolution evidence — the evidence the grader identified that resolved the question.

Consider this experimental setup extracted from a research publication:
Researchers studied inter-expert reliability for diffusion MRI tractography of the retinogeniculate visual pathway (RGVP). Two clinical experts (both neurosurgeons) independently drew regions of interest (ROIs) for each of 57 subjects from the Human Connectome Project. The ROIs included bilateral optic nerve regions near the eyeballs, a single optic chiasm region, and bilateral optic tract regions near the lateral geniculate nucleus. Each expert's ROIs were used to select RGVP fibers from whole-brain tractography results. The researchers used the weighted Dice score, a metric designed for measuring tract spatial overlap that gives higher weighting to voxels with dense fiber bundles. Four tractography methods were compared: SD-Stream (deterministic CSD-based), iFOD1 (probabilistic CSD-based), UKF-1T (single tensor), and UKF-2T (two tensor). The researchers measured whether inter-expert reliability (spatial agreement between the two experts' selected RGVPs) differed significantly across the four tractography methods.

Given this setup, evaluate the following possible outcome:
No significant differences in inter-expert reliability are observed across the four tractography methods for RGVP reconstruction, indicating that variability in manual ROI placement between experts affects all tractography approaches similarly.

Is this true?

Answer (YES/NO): YES